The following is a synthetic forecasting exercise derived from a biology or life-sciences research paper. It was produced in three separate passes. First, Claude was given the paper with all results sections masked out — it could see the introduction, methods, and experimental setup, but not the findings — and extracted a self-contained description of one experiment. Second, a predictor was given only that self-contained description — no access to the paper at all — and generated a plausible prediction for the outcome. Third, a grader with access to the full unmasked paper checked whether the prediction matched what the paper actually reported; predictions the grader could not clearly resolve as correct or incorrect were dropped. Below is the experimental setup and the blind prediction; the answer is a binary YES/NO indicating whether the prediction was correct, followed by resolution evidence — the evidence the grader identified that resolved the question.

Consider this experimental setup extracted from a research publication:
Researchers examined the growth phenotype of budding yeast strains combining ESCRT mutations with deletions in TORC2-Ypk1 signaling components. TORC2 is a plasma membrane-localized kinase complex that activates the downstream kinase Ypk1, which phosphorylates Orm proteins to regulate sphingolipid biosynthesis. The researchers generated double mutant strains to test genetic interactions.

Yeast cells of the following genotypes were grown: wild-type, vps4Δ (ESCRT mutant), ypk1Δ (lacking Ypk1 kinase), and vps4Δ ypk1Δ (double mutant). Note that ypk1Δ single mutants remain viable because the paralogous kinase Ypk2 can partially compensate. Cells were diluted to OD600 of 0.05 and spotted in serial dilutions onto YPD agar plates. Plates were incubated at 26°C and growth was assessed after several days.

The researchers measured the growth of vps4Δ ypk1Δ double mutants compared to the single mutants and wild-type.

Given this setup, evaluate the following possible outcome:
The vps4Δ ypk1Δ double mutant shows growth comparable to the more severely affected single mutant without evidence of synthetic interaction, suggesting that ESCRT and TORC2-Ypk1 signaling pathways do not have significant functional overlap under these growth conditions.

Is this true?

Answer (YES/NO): NO